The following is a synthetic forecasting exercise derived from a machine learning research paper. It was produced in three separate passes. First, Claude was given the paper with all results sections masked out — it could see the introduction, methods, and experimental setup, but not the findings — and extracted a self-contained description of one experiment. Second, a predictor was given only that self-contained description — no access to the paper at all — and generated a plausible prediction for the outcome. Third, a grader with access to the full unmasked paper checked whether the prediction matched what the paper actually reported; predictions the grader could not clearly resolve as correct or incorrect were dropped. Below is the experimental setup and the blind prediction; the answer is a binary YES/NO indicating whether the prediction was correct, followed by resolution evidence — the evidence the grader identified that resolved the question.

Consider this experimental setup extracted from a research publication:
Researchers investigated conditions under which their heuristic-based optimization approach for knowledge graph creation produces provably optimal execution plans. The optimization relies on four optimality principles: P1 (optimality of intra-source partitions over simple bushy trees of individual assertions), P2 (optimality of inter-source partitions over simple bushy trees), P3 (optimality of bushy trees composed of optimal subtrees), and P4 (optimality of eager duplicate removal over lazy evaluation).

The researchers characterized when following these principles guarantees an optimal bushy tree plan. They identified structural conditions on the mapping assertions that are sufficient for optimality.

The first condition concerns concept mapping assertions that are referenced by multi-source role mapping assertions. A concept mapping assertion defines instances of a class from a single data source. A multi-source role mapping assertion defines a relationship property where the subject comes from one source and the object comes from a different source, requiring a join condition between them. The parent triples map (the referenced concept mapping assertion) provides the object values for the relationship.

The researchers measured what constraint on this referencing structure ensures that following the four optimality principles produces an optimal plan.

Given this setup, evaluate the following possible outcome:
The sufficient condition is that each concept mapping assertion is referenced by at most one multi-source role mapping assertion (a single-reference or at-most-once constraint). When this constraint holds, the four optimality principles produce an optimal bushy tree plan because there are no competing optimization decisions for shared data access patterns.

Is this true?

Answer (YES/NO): NO